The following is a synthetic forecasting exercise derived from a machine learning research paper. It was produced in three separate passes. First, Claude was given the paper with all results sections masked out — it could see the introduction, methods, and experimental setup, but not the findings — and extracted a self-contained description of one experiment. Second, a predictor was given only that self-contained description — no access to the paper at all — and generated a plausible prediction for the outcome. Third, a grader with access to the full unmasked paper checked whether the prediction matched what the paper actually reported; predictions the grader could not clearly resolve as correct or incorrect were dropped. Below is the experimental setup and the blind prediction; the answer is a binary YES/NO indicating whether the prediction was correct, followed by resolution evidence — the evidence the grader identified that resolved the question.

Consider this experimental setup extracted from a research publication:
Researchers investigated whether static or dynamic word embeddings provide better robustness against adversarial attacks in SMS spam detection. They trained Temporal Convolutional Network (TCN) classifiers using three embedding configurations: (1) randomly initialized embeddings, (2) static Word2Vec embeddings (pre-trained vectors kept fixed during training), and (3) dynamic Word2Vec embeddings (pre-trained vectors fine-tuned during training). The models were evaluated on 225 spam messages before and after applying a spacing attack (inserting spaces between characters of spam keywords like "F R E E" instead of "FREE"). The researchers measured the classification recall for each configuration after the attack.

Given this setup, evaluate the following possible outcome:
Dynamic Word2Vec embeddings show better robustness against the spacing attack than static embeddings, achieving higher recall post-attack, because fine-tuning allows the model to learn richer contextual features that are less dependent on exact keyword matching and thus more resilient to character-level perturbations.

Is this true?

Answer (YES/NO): YES